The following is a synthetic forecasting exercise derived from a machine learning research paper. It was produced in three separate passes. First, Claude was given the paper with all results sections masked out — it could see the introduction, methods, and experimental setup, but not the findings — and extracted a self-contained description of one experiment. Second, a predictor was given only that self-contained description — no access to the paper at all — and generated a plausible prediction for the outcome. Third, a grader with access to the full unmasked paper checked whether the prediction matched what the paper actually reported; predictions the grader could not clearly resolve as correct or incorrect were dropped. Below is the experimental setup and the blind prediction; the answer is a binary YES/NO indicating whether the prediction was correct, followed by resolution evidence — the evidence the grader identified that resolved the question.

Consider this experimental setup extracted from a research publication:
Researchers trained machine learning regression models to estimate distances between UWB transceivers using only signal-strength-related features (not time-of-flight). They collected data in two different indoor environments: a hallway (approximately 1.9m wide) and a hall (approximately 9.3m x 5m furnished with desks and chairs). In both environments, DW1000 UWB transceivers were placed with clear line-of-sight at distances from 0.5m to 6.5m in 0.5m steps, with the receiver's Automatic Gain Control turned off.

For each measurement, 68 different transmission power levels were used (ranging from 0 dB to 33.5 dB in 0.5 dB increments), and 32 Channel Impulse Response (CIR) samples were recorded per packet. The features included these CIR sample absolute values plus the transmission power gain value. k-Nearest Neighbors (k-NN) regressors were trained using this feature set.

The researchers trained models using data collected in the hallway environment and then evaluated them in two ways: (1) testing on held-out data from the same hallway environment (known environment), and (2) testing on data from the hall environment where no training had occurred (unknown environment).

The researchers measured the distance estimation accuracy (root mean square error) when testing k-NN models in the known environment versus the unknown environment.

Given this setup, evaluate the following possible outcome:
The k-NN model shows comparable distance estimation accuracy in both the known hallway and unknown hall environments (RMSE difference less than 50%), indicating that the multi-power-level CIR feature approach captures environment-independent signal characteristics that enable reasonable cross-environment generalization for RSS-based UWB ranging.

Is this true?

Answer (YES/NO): NO